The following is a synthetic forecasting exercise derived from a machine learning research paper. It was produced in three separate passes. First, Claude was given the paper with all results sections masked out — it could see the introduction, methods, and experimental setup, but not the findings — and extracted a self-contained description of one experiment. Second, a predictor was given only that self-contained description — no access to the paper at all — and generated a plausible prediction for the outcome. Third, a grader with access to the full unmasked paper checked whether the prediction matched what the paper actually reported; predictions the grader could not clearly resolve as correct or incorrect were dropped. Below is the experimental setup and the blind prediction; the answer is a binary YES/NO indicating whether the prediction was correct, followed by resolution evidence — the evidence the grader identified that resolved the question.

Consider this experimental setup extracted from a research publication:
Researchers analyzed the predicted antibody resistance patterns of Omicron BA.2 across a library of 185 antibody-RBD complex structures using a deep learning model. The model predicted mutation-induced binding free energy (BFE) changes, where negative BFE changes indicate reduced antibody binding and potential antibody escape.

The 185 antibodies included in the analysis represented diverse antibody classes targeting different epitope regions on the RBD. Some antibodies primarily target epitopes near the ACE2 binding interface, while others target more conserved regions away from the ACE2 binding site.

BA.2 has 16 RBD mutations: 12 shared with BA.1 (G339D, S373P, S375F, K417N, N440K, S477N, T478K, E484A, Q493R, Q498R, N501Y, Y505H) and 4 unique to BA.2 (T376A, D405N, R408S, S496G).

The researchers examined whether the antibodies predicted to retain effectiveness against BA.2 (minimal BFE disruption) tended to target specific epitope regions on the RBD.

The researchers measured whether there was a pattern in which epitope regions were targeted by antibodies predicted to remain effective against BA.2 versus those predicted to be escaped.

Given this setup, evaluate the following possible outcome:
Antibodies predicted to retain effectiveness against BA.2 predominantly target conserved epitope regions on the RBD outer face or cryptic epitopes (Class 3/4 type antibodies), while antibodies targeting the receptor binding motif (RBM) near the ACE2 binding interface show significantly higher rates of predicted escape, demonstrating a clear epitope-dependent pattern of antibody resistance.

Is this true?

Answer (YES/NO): YES